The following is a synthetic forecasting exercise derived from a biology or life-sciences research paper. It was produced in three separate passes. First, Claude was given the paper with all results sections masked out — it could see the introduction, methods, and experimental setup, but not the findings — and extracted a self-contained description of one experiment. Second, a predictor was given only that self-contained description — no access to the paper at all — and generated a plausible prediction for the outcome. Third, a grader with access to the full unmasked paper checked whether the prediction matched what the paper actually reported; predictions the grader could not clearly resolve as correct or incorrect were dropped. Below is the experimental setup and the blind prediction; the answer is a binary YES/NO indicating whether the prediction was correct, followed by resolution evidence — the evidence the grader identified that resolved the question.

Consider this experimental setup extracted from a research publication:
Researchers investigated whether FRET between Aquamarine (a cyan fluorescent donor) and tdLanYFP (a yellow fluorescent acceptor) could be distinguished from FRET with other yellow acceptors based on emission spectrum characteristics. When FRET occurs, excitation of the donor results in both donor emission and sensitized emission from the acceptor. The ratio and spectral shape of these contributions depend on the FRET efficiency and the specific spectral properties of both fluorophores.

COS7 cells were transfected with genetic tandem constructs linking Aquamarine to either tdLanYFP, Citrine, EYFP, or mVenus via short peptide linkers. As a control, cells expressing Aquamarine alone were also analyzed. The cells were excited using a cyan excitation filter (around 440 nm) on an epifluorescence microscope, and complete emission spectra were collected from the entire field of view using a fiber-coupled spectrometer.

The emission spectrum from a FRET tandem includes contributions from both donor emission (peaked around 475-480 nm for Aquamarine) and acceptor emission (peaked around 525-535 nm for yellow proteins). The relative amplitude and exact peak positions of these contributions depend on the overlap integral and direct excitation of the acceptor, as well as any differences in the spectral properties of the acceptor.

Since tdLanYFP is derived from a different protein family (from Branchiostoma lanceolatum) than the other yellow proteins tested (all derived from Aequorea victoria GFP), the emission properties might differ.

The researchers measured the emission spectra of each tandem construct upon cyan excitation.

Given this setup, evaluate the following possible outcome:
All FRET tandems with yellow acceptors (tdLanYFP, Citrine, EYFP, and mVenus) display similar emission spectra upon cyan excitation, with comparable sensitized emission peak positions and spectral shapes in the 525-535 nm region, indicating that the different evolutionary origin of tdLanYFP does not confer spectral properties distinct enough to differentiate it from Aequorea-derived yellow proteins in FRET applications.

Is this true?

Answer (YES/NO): YES